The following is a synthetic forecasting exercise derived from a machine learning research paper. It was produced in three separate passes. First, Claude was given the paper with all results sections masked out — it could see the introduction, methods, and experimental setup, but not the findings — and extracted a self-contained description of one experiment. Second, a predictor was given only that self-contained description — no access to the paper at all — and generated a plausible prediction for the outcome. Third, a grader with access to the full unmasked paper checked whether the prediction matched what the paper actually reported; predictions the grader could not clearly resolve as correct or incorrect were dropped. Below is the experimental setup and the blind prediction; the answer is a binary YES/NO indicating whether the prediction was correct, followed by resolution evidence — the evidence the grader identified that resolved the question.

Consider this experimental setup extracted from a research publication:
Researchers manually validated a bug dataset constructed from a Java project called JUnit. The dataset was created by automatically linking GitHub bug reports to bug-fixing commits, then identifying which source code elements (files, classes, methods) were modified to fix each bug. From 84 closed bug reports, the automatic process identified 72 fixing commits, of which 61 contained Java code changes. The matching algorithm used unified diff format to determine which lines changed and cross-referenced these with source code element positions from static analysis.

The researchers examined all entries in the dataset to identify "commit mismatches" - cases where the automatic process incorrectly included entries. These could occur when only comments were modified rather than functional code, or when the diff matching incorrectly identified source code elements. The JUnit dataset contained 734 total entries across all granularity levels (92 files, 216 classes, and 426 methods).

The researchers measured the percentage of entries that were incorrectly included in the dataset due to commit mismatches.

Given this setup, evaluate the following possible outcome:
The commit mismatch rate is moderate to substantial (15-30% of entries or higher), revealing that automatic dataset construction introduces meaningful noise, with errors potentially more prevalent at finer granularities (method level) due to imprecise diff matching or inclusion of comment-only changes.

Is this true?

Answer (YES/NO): NO